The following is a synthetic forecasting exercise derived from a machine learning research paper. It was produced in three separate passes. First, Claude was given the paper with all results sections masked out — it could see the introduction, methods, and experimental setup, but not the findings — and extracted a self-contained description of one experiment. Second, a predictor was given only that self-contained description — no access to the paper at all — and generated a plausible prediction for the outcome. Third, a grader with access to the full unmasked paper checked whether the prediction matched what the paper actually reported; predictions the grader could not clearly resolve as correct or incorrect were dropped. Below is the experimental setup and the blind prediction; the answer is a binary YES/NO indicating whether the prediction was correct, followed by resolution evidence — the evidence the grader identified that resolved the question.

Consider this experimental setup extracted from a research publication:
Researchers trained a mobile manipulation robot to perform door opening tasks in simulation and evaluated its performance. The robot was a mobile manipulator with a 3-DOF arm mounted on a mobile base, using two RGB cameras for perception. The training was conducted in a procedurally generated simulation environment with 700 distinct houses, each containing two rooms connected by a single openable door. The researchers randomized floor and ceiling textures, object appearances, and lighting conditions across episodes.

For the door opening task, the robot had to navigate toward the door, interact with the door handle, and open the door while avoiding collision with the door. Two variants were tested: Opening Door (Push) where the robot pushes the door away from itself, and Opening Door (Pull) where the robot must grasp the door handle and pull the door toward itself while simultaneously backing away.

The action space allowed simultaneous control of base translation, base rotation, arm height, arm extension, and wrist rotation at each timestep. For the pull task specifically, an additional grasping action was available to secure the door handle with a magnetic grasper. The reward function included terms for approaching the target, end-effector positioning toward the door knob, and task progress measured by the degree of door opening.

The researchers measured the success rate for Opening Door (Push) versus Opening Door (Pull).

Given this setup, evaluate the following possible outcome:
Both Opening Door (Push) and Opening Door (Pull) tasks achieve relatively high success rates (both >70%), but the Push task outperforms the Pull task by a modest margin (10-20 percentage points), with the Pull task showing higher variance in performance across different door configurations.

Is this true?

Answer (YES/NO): NO